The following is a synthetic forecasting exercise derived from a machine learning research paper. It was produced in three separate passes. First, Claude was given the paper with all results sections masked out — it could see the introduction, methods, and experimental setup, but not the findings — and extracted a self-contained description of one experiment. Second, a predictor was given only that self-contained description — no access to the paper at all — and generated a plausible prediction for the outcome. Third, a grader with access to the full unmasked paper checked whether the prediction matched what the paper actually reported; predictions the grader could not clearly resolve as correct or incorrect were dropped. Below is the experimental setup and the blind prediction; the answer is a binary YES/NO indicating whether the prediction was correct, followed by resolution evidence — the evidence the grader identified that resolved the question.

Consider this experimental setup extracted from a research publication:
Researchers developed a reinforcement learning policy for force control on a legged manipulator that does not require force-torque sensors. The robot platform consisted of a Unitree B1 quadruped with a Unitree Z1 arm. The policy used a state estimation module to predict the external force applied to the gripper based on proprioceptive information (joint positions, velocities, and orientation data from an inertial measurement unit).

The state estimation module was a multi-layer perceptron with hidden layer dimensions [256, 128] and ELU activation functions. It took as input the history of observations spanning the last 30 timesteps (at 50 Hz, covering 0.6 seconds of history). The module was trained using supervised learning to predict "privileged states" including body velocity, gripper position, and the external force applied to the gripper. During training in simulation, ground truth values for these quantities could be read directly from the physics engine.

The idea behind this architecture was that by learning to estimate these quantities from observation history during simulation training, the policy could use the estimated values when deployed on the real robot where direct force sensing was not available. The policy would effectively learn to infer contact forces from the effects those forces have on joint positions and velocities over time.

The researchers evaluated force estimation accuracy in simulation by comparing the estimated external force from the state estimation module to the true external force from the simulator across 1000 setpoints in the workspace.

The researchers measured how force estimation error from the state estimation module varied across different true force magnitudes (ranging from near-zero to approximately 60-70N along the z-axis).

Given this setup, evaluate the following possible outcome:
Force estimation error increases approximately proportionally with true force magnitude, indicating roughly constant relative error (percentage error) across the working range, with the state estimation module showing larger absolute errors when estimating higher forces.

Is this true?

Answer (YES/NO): NO